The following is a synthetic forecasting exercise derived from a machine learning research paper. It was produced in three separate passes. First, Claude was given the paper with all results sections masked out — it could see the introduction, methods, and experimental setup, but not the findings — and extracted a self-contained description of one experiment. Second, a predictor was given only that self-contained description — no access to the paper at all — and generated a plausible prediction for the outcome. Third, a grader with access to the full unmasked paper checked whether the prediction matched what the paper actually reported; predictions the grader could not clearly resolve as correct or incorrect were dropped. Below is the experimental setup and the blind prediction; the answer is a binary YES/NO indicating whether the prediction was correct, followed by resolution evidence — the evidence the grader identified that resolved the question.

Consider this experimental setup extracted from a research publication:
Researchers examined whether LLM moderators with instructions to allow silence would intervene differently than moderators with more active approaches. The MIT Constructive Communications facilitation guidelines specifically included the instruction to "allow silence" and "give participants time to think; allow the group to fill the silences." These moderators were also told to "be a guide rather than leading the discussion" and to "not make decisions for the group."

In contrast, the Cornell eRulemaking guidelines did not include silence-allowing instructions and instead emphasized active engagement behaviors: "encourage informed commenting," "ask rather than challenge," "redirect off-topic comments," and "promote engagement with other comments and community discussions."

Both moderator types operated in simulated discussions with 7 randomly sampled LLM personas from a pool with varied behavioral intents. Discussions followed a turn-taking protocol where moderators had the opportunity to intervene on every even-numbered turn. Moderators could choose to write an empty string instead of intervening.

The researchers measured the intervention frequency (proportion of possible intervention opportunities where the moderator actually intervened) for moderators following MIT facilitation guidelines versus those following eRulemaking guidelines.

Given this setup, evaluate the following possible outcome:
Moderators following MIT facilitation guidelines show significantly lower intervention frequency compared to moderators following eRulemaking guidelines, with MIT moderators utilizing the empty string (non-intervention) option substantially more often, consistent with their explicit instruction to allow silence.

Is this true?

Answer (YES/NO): NO